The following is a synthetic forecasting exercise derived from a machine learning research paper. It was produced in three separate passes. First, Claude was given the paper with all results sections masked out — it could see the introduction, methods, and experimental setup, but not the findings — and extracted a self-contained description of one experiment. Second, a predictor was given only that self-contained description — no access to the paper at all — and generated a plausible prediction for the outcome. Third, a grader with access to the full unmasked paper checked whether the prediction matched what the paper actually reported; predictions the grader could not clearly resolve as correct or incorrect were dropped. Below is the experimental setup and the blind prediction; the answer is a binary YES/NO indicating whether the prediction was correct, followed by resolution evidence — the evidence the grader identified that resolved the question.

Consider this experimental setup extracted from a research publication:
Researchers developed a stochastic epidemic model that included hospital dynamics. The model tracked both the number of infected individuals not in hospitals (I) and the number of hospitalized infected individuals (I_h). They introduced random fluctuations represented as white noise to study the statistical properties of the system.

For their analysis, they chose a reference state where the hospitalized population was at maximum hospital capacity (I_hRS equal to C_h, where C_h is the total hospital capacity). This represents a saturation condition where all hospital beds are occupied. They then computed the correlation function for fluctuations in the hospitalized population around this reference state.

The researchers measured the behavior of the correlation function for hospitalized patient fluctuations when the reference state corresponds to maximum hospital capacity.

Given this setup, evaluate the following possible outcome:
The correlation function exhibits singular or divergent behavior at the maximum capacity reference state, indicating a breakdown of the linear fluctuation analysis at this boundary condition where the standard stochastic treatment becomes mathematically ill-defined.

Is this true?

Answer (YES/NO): NO